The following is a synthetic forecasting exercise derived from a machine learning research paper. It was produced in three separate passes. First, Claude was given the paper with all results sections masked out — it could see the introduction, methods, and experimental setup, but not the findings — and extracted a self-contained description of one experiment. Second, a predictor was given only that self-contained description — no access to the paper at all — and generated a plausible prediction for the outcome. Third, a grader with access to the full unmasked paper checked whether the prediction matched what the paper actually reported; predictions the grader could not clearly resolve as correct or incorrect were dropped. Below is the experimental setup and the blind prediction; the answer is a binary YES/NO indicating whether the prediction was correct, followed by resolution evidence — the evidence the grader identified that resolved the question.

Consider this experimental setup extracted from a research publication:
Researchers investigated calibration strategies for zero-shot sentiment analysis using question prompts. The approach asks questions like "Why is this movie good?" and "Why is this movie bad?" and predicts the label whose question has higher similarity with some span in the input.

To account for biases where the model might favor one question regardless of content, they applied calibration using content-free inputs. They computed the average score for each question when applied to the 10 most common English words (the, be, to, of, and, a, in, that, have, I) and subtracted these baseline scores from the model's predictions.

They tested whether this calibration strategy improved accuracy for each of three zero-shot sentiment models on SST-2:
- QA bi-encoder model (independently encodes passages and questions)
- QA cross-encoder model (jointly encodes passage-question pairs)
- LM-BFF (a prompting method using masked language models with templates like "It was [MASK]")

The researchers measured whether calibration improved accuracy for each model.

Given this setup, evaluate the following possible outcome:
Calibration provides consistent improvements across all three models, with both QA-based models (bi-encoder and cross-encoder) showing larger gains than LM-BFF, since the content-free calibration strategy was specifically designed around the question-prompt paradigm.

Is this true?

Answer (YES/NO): NO